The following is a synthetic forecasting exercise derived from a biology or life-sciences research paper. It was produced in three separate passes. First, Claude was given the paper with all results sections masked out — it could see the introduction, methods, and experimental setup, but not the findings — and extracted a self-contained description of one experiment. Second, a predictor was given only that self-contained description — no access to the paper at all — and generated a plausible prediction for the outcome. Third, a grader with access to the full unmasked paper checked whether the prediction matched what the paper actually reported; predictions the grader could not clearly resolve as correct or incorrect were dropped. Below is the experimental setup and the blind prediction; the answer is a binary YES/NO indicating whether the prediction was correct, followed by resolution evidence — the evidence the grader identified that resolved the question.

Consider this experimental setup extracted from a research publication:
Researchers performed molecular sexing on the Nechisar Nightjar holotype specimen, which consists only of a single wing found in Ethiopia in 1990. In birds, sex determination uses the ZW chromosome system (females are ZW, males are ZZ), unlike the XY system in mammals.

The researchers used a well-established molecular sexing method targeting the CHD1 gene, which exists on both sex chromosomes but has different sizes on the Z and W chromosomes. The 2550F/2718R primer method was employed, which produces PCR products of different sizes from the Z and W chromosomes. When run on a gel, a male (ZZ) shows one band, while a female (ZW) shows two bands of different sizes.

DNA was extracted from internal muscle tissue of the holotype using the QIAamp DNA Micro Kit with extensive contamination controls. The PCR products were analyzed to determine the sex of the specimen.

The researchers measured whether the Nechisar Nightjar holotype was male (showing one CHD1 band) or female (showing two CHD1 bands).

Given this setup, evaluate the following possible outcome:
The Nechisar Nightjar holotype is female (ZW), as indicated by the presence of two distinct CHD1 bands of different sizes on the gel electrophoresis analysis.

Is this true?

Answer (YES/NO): NO